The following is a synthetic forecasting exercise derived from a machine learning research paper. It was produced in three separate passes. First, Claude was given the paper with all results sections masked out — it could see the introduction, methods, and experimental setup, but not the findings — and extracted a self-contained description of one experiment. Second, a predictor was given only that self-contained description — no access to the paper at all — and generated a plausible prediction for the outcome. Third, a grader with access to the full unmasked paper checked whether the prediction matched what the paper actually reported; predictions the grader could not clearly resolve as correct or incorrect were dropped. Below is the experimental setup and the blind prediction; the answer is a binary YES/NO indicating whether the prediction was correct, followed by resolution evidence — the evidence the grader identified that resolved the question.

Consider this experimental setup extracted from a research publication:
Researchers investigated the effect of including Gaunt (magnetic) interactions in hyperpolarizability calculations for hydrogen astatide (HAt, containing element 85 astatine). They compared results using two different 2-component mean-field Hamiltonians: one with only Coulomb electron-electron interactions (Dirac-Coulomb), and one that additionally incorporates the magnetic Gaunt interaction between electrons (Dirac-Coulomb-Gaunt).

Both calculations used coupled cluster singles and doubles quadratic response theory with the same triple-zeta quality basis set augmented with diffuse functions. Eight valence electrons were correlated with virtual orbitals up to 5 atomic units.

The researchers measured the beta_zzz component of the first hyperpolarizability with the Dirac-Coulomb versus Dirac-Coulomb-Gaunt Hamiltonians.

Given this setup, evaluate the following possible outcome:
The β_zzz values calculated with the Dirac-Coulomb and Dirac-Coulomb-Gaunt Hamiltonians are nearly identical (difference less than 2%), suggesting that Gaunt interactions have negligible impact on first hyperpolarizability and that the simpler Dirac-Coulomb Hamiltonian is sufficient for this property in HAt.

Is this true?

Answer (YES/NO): NO